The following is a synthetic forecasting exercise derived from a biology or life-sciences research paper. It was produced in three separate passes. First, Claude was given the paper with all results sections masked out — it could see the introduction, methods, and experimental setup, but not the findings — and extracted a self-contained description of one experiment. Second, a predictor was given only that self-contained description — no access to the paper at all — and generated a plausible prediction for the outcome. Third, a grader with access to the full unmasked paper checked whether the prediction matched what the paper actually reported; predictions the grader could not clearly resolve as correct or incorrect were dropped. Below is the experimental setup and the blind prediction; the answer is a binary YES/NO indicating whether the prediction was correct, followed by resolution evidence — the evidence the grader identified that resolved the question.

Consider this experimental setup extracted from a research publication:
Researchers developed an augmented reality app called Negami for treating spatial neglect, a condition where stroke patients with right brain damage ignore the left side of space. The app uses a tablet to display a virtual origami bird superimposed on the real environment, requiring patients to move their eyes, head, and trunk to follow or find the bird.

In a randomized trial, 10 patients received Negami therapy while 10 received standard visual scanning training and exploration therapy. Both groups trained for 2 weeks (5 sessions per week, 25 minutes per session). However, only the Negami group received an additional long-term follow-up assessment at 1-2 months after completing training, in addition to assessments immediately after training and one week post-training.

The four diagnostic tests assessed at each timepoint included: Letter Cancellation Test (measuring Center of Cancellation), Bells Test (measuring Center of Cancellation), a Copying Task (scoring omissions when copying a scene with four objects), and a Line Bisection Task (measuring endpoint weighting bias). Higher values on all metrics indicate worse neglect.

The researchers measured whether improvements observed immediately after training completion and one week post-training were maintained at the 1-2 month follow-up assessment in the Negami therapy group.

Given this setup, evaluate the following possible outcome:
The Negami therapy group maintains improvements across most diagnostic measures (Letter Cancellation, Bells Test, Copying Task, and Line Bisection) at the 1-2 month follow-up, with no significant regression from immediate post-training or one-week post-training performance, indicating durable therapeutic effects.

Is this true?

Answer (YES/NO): YES